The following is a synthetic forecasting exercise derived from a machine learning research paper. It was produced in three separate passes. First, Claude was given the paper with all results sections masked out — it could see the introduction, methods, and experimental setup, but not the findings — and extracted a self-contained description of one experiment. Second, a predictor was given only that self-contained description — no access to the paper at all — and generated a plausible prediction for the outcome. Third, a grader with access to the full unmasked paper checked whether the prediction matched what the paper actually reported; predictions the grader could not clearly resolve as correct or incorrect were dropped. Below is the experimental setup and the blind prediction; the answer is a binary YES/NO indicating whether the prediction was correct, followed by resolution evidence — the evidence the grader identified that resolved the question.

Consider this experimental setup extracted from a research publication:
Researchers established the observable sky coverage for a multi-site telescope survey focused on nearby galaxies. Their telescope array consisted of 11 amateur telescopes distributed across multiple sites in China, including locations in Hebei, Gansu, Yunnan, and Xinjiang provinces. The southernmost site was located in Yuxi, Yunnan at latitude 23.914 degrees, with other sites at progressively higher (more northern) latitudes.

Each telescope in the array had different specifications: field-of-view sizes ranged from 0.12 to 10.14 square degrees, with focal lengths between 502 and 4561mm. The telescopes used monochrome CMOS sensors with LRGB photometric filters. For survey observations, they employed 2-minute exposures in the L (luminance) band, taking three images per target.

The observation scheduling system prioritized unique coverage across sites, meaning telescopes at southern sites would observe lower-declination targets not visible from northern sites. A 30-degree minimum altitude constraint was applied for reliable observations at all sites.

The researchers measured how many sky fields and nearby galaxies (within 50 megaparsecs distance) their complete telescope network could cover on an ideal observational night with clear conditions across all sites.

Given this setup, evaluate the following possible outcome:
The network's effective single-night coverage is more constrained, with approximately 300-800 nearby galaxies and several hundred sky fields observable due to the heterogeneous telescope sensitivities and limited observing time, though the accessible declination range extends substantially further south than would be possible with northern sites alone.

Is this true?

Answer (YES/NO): NO